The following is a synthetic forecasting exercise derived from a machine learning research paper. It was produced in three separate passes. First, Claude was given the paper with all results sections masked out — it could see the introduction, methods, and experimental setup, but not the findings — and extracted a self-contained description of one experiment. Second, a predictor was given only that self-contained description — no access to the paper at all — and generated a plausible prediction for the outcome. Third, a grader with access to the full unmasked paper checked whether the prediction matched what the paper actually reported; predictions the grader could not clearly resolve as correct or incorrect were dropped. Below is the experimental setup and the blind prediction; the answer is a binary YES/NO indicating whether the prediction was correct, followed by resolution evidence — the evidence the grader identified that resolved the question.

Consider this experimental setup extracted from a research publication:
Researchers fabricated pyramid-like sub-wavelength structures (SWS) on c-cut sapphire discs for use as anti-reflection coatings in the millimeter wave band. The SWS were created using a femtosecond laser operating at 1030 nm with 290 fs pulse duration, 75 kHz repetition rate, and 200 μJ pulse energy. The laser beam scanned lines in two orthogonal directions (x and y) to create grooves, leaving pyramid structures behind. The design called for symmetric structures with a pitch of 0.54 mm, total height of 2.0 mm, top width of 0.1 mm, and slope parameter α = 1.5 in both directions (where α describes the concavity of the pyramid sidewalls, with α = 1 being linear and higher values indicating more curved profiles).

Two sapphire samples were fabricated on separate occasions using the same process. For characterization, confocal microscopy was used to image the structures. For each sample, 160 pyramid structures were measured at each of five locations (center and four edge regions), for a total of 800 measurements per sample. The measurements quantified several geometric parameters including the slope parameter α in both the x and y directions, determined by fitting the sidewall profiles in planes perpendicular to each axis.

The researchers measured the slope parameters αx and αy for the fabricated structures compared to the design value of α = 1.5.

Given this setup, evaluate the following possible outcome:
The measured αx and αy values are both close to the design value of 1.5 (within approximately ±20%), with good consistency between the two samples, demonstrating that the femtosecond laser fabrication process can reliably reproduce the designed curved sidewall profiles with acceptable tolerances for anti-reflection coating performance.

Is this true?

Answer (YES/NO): NO